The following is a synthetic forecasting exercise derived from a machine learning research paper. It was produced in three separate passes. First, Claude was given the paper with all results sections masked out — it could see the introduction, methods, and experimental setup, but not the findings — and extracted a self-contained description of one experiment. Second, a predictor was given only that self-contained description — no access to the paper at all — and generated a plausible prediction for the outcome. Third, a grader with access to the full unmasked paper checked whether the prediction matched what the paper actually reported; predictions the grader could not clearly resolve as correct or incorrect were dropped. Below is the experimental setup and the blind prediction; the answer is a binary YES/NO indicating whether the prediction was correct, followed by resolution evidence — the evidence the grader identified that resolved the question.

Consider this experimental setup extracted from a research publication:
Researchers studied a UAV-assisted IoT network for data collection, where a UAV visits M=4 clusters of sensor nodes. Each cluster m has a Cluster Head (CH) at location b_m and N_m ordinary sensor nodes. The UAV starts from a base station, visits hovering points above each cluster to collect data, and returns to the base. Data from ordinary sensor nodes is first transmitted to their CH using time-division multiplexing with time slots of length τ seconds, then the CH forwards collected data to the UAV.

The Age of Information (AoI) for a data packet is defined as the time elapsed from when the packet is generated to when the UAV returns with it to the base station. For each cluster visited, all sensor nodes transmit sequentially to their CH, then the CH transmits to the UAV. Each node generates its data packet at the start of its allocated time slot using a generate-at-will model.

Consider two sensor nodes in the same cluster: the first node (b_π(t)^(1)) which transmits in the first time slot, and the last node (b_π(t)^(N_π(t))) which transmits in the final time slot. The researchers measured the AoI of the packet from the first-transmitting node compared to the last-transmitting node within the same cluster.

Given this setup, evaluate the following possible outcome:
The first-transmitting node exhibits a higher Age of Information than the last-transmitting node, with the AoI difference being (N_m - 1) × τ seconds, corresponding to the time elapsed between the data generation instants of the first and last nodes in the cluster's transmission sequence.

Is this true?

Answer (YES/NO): YES